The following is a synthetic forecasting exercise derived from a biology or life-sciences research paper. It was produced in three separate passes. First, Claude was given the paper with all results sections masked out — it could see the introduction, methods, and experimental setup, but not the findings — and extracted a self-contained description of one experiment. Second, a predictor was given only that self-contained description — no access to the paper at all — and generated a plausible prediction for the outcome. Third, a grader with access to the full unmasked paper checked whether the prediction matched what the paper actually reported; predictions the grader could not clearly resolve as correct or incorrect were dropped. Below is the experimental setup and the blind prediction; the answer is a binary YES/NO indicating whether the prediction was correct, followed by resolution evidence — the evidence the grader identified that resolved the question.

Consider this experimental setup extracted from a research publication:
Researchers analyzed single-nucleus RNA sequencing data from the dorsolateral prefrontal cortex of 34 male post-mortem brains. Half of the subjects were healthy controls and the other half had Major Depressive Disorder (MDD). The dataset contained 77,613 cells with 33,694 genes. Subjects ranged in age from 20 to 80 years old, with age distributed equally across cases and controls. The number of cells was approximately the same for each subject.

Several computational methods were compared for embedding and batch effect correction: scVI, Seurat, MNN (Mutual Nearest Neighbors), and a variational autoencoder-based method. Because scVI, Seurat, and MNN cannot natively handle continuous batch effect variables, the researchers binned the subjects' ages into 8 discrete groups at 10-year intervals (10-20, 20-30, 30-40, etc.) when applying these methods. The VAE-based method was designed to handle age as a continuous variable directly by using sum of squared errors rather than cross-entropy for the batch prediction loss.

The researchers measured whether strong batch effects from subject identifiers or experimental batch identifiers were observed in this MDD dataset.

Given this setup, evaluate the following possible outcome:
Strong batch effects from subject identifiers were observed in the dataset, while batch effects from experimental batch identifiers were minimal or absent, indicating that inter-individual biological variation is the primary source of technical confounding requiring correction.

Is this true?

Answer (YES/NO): NO